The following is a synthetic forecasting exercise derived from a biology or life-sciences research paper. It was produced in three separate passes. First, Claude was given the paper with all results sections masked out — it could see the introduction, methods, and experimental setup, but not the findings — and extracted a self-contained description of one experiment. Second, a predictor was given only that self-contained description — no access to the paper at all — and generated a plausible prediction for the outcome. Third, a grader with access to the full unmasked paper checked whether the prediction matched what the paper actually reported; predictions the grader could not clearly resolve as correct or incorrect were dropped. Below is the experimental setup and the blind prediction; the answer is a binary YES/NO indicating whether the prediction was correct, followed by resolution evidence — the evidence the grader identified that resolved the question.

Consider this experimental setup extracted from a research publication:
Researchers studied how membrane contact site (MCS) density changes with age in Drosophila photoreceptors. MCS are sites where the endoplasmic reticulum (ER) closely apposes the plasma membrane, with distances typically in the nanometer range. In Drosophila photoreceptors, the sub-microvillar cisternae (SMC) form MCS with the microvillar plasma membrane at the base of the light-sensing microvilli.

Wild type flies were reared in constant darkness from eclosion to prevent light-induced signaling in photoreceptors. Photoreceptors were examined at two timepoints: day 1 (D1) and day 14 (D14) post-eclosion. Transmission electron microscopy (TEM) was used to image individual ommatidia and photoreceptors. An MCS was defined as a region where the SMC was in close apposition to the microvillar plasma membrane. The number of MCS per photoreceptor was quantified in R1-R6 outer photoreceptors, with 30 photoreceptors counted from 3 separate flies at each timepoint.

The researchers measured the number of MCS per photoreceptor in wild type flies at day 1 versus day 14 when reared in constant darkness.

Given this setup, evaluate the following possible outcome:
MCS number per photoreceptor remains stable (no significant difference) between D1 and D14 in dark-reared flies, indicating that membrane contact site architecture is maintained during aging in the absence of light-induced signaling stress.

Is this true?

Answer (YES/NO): NO